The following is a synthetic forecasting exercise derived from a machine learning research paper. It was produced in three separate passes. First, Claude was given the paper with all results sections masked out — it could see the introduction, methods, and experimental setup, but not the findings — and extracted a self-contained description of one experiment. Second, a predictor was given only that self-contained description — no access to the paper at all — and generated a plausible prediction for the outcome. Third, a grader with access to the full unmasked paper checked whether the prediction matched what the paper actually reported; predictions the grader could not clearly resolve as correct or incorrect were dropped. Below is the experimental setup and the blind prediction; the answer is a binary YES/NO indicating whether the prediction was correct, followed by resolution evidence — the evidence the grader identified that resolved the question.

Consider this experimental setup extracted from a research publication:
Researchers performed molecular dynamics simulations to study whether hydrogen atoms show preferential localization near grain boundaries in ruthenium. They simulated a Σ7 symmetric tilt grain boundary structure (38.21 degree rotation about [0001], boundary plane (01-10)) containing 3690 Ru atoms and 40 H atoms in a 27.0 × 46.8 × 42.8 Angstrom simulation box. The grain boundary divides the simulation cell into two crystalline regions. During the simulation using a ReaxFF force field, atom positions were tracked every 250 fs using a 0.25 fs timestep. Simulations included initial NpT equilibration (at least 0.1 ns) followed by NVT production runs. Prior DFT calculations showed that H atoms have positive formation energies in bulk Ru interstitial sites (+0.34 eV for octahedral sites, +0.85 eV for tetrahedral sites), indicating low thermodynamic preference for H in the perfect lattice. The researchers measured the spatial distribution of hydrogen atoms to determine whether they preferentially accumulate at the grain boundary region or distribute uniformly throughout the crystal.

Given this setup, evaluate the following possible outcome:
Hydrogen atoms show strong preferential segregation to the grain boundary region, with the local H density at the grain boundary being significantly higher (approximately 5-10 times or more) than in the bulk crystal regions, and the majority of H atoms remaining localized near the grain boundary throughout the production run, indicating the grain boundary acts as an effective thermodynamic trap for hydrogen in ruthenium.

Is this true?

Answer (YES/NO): YES